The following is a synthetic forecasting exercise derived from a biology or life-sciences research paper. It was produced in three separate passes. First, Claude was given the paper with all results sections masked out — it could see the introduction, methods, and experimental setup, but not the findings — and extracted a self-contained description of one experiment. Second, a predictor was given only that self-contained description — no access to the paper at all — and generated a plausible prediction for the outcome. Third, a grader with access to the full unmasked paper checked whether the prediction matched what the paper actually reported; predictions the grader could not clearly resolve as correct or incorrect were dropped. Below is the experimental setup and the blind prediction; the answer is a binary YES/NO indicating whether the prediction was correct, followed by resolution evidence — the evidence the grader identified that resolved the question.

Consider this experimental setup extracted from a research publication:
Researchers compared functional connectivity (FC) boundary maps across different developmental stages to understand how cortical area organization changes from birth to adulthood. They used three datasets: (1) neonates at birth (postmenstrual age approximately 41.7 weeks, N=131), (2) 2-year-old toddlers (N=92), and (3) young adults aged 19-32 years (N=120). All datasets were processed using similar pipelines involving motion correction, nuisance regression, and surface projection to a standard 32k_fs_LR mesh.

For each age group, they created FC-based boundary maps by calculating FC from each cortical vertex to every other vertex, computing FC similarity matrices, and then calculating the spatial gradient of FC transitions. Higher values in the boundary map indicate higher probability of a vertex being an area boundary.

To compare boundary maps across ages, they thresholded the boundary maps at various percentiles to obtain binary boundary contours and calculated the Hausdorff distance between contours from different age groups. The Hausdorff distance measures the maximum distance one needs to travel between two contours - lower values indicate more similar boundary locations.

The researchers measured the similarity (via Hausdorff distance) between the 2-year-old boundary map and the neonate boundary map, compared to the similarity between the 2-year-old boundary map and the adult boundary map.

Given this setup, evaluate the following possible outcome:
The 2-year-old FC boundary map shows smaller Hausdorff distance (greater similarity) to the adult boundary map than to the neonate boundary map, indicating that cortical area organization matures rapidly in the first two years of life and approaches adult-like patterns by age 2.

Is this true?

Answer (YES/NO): YES